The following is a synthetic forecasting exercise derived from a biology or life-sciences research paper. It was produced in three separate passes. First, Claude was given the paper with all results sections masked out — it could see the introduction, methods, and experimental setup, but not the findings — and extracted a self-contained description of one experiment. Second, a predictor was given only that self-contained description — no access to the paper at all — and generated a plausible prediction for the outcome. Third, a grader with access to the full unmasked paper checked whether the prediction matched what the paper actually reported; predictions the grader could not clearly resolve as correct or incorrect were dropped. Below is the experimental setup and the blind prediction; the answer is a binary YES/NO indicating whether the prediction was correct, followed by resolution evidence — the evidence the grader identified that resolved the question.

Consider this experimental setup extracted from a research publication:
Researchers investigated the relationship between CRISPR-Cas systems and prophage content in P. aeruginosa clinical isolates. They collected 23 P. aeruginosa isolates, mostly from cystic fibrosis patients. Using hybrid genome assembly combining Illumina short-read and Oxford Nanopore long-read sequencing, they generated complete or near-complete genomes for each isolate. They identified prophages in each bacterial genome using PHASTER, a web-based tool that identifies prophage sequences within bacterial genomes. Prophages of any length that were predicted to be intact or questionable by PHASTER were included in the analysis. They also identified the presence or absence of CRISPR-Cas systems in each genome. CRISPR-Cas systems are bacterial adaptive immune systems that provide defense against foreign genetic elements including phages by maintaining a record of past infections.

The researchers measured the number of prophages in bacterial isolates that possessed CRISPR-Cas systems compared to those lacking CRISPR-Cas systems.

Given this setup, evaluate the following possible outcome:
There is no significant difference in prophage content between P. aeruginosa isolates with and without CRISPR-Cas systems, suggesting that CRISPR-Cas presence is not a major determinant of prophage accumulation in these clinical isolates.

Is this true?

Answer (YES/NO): NO